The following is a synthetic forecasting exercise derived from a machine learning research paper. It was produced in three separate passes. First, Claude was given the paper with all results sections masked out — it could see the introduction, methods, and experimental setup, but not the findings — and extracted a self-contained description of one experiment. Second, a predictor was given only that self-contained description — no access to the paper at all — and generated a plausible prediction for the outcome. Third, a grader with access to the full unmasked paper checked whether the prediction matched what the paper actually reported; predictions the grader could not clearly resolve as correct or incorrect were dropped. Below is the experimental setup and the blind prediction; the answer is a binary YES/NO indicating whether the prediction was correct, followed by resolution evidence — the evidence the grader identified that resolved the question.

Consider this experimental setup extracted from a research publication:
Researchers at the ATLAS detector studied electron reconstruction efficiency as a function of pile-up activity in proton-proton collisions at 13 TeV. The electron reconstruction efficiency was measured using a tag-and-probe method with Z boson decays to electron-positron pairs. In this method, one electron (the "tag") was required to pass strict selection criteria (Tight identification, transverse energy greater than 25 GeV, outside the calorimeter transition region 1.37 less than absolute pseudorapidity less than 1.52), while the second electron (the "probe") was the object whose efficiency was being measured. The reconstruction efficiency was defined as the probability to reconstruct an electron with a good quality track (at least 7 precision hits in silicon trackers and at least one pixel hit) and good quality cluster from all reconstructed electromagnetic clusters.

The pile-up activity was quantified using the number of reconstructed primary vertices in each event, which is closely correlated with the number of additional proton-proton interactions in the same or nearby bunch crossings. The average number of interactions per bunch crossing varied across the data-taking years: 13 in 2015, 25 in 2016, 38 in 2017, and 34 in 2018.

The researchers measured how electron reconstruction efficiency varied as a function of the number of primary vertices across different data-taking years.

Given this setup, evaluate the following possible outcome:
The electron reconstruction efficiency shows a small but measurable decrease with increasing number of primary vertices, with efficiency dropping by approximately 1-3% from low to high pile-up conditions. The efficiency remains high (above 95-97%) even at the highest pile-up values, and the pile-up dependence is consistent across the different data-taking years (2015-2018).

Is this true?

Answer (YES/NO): NO